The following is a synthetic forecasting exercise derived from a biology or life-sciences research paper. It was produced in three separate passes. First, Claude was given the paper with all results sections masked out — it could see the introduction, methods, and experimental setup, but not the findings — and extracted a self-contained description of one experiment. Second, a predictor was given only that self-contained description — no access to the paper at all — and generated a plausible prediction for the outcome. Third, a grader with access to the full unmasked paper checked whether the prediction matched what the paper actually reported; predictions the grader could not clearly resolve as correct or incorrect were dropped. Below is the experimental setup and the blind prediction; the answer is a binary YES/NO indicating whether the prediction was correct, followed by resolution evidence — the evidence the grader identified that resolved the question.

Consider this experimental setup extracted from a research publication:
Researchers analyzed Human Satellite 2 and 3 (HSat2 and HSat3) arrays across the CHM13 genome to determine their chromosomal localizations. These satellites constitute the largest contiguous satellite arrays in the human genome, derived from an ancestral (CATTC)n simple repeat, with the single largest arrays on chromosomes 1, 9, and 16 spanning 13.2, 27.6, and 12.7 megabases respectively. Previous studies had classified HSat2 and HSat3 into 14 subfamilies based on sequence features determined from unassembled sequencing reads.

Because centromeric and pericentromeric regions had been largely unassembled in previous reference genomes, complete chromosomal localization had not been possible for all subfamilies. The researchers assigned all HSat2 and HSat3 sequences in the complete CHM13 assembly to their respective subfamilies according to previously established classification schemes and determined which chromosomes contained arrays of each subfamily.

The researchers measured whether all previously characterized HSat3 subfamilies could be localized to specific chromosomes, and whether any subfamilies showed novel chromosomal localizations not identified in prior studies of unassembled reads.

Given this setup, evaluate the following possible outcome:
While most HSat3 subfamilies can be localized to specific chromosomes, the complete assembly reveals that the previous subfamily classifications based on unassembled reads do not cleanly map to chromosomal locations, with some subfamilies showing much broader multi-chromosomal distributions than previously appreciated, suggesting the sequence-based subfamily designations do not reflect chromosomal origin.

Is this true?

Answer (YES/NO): NO